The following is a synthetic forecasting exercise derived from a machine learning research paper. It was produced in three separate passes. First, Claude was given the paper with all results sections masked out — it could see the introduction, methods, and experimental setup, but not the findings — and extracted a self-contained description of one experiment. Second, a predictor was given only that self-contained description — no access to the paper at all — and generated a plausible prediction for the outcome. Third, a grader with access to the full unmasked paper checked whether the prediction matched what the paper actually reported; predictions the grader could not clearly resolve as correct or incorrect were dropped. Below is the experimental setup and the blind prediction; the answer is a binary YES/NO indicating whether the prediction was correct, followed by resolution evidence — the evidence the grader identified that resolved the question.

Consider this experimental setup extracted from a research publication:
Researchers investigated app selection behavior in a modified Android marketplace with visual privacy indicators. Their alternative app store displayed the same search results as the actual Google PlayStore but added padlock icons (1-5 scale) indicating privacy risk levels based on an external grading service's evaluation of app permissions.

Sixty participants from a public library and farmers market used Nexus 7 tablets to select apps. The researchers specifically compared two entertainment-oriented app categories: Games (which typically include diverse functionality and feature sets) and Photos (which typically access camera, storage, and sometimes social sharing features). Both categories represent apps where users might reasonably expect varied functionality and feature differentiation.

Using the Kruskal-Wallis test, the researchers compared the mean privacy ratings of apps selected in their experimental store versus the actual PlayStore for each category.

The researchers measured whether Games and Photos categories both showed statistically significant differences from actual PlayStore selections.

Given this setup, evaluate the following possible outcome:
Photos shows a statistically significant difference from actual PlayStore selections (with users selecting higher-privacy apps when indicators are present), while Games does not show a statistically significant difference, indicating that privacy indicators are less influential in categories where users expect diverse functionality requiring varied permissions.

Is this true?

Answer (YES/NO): NO